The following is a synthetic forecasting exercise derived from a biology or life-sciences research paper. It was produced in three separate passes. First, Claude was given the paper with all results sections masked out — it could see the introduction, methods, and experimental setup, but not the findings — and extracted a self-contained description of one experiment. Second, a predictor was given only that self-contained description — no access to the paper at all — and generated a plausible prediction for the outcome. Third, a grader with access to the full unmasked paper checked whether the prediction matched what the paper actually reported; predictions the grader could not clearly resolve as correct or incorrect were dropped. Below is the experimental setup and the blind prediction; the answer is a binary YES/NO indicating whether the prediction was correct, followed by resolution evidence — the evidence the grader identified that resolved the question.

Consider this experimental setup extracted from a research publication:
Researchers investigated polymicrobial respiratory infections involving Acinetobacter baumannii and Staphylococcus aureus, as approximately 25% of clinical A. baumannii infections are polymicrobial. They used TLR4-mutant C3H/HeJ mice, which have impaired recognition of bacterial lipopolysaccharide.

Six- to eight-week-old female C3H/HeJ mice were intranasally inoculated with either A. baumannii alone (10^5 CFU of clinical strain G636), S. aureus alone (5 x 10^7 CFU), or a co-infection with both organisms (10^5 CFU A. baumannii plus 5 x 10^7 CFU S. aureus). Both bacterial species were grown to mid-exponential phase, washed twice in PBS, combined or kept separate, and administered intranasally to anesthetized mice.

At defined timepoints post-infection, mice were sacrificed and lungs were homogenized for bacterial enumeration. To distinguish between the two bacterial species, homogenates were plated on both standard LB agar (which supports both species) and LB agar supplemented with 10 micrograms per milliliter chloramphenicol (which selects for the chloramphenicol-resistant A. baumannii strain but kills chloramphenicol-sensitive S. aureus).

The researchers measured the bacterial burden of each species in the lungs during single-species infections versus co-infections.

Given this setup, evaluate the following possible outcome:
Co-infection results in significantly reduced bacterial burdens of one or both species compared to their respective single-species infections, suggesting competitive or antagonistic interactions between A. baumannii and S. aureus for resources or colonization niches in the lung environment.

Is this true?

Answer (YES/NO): NO